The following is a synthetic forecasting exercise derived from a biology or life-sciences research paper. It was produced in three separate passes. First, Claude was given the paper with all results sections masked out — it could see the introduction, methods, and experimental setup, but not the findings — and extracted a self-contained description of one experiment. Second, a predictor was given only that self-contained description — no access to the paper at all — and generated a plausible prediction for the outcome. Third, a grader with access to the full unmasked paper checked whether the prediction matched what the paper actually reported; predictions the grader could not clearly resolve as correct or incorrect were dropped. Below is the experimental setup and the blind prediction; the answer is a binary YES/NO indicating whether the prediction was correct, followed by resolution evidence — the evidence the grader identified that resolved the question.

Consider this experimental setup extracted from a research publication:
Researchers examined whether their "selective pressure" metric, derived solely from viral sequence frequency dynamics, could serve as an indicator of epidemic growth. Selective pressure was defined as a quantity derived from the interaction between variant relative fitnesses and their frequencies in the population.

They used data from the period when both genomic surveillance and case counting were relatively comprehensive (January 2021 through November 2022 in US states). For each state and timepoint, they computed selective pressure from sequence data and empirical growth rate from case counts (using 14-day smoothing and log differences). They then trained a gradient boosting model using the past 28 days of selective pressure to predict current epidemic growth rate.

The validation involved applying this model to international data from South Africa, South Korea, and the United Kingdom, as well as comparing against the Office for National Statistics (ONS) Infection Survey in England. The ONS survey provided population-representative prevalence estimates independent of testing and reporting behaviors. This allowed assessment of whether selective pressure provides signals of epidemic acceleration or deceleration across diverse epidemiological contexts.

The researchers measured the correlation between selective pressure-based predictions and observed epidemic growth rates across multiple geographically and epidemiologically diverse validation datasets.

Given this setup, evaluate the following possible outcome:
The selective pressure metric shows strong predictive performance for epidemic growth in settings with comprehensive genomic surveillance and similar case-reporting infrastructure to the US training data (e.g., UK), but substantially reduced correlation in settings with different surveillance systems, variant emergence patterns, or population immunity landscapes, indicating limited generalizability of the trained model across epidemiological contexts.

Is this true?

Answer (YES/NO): NO